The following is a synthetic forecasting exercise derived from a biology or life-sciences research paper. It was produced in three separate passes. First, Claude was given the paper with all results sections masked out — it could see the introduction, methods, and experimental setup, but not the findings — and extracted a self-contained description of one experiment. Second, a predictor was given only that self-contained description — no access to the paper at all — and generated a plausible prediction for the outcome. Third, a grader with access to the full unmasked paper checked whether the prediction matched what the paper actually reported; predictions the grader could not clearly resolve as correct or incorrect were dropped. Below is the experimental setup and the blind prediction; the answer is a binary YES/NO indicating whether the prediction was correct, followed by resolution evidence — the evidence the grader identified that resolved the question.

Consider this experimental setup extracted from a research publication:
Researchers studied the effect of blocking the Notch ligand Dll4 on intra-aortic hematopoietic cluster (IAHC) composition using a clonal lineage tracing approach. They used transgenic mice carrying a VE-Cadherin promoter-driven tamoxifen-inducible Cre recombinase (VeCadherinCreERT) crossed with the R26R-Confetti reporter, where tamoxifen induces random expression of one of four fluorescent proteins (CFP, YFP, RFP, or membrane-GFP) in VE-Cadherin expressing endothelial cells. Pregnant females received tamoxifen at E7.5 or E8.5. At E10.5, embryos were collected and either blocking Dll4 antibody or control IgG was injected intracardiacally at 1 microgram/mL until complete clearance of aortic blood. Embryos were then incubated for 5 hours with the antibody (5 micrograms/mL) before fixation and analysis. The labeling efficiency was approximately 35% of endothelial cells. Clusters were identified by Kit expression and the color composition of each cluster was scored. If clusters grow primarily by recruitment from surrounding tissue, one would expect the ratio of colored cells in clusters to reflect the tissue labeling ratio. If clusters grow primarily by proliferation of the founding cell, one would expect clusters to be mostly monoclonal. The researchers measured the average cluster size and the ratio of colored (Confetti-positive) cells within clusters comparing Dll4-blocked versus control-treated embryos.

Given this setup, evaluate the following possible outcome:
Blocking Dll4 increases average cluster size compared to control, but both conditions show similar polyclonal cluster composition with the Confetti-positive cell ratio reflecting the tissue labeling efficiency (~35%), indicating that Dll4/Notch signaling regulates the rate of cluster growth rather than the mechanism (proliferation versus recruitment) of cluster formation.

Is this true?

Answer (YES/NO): NO